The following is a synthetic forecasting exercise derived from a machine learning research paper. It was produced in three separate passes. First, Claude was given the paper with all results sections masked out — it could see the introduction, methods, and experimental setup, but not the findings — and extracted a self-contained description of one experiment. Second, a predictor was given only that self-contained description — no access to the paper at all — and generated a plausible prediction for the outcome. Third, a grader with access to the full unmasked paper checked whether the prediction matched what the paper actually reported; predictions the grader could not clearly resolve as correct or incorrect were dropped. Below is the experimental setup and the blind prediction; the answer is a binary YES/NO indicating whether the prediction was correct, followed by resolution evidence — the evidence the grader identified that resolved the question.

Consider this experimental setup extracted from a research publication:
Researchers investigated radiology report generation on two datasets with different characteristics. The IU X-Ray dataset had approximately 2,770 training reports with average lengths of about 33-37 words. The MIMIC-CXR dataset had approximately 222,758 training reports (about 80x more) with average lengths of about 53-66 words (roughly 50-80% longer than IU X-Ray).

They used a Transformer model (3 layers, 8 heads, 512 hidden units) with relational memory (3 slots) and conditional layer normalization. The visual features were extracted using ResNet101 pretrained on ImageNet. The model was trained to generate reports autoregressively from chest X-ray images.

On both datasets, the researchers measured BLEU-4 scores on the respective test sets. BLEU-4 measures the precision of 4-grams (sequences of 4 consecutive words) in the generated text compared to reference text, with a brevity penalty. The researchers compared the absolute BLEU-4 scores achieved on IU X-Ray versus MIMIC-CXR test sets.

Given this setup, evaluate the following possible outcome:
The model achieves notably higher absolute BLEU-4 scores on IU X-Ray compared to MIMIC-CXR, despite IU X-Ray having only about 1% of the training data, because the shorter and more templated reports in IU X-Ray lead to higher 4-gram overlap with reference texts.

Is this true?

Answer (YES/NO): YES